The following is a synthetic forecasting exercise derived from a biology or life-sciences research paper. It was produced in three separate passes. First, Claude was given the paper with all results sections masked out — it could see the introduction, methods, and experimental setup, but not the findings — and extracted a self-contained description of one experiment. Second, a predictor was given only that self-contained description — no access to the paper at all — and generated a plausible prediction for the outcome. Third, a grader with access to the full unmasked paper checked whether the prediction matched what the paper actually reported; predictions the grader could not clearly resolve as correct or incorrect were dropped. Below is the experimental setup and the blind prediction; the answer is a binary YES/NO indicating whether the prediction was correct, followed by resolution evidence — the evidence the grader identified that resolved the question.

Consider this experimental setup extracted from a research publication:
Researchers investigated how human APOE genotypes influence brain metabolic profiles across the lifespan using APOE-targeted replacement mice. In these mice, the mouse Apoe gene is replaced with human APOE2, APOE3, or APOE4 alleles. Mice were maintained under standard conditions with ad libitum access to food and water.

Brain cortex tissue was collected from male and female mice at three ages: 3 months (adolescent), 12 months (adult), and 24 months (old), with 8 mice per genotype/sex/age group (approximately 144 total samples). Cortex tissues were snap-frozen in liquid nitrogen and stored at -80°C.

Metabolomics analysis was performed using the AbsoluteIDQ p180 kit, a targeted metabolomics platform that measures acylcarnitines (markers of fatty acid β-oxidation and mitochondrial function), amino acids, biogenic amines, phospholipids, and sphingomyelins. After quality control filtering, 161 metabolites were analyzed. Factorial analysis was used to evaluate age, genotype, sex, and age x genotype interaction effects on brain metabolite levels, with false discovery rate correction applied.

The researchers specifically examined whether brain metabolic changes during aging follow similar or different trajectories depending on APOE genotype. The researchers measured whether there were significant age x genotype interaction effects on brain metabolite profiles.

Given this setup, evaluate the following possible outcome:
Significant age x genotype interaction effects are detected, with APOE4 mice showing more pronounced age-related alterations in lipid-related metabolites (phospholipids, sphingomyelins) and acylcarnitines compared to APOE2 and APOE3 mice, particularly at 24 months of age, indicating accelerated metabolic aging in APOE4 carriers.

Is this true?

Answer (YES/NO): NO